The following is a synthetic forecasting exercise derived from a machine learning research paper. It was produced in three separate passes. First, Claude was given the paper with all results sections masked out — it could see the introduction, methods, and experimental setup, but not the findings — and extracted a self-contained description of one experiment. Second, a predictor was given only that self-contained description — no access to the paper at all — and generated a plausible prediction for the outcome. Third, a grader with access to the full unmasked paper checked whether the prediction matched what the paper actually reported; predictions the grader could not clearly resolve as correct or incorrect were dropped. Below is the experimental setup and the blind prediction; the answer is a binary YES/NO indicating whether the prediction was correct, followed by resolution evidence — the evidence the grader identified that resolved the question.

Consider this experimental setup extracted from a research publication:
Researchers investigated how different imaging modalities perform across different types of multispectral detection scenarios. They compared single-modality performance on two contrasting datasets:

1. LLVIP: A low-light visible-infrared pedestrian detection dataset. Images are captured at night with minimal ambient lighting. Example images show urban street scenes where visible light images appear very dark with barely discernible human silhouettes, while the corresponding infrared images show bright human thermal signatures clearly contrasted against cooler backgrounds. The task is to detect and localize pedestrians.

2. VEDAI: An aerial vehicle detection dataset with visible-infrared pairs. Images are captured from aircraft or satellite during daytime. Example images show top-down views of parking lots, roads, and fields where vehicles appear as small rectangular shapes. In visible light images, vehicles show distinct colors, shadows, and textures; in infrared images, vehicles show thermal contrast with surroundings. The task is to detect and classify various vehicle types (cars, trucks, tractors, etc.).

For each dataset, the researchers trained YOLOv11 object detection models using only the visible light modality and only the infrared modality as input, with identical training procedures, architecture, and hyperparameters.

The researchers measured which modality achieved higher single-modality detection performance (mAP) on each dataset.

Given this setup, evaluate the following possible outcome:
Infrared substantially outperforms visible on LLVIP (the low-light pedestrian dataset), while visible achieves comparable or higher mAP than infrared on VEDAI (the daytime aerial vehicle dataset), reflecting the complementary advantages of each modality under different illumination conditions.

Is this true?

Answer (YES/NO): YES